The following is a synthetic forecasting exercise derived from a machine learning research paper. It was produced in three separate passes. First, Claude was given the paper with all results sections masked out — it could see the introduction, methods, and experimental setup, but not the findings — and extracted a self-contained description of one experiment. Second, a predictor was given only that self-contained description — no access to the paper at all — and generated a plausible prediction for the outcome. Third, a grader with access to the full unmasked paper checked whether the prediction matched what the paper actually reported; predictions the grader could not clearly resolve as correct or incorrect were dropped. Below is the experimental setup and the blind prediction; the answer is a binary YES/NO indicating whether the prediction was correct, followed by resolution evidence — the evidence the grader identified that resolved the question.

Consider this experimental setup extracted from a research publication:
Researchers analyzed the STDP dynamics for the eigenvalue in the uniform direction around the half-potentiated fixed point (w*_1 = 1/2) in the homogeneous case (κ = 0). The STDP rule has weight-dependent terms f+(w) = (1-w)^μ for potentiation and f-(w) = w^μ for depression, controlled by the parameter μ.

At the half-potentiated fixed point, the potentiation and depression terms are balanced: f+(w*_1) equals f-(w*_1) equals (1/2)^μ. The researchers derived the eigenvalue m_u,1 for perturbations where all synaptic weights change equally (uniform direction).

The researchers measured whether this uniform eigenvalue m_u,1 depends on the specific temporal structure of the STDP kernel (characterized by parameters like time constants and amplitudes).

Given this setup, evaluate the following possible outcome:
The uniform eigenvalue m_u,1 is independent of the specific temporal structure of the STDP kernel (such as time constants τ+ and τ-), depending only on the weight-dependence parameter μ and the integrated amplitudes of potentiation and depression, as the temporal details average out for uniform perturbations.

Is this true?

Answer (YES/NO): NO